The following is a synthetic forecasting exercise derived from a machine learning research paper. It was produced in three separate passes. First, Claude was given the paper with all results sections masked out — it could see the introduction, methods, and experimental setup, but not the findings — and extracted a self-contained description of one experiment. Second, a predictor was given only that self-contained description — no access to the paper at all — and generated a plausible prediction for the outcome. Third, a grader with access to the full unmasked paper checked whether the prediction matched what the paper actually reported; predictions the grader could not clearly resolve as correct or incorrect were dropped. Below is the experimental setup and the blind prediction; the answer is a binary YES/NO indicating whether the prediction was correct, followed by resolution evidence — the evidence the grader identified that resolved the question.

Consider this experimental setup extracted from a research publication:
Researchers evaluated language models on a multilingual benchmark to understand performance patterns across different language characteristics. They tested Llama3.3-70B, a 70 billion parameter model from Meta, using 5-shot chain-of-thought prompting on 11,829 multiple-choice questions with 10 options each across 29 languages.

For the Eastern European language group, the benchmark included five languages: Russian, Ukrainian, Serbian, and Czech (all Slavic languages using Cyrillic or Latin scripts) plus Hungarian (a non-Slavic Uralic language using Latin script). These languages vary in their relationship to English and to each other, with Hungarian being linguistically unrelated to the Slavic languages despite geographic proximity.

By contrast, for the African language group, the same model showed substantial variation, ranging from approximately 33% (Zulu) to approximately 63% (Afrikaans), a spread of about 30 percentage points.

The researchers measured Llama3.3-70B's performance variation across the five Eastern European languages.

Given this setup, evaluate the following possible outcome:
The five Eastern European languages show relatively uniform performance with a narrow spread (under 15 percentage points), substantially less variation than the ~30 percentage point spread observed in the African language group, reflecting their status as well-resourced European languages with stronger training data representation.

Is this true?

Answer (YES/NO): YES